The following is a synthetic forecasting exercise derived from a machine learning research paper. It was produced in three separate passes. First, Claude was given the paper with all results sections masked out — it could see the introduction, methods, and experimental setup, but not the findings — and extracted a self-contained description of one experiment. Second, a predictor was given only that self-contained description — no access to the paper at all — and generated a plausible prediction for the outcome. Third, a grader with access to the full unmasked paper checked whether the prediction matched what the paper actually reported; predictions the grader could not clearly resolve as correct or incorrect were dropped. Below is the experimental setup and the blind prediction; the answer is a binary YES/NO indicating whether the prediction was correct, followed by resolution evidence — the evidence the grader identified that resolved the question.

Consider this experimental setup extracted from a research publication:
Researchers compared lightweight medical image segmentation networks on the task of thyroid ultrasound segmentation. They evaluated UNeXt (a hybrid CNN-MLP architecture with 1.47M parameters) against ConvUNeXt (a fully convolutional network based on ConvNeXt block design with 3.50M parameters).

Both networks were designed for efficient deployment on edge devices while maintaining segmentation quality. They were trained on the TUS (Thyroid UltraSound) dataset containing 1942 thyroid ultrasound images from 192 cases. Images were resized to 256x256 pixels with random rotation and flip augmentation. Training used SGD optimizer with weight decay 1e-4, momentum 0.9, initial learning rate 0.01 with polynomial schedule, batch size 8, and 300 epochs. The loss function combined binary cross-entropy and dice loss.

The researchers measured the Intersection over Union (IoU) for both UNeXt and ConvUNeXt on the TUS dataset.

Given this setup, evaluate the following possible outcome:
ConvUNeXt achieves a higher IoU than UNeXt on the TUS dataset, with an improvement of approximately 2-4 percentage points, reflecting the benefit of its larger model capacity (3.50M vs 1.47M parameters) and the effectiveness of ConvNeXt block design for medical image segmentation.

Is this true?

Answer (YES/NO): NO